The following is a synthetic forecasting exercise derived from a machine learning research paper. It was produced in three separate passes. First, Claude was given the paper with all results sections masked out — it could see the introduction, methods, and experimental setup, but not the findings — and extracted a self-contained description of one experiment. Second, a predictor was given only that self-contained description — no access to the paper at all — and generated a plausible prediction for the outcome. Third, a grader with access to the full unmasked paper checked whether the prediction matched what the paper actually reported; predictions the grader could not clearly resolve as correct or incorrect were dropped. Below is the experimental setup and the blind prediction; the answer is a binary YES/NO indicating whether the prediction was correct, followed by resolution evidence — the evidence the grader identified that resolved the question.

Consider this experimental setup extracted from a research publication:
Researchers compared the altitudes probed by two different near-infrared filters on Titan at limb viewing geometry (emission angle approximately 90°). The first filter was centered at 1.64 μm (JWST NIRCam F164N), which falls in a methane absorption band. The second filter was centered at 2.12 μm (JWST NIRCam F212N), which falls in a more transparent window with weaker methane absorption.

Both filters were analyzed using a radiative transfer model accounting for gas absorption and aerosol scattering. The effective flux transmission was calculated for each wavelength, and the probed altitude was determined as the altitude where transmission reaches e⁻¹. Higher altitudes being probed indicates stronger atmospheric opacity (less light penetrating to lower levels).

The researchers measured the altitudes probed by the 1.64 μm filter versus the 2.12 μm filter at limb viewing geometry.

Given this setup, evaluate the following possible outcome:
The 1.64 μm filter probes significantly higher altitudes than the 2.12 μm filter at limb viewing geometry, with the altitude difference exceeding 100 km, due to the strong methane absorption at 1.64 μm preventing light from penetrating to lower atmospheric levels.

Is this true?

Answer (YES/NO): NO